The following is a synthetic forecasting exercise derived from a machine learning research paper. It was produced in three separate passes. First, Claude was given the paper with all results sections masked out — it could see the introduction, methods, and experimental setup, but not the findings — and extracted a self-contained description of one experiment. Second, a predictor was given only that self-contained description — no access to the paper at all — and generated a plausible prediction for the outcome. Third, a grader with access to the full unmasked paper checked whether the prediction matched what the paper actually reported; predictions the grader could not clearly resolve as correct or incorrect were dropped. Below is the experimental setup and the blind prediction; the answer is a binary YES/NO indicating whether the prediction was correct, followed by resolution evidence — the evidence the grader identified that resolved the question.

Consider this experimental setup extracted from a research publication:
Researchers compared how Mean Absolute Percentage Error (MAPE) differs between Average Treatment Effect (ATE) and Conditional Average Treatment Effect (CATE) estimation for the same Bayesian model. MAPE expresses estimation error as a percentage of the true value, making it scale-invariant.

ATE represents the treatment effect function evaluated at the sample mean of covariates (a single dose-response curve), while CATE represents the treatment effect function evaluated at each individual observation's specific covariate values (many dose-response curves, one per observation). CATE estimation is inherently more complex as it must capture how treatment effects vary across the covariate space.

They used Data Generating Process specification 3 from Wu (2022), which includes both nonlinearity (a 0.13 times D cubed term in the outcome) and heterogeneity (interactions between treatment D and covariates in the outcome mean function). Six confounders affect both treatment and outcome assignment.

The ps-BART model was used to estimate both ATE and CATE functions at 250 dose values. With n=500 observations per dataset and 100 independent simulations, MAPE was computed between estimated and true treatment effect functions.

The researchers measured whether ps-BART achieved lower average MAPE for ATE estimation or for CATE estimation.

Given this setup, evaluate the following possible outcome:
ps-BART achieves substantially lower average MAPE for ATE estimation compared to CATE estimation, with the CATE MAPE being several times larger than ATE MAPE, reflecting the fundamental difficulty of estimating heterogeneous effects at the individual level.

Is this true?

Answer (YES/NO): YES